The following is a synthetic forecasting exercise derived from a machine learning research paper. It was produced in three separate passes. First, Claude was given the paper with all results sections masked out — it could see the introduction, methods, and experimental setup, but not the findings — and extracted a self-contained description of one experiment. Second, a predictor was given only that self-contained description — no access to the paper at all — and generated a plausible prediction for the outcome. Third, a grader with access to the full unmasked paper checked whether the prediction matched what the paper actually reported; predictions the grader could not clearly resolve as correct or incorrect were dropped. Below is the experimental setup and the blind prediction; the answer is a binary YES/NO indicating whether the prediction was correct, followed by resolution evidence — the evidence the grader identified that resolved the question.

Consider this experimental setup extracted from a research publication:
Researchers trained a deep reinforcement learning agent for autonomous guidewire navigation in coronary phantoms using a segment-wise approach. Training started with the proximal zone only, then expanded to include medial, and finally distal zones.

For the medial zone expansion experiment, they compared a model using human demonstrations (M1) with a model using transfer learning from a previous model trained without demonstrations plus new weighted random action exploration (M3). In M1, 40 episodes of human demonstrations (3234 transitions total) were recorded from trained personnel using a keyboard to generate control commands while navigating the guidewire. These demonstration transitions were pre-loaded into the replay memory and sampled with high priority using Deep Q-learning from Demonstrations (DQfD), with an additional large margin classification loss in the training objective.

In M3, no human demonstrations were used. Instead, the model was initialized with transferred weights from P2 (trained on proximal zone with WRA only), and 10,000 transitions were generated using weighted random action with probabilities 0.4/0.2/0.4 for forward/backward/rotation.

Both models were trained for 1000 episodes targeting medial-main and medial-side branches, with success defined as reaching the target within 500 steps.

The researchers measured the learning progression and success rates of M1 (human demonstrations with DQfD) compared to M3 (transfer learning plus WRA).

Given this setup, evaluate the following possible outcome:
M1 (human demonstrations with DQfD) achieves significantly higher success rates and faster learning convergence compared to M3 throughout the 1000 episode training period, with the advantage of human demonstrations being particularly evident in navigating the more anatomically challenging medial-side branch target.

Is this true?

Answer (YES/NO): NO